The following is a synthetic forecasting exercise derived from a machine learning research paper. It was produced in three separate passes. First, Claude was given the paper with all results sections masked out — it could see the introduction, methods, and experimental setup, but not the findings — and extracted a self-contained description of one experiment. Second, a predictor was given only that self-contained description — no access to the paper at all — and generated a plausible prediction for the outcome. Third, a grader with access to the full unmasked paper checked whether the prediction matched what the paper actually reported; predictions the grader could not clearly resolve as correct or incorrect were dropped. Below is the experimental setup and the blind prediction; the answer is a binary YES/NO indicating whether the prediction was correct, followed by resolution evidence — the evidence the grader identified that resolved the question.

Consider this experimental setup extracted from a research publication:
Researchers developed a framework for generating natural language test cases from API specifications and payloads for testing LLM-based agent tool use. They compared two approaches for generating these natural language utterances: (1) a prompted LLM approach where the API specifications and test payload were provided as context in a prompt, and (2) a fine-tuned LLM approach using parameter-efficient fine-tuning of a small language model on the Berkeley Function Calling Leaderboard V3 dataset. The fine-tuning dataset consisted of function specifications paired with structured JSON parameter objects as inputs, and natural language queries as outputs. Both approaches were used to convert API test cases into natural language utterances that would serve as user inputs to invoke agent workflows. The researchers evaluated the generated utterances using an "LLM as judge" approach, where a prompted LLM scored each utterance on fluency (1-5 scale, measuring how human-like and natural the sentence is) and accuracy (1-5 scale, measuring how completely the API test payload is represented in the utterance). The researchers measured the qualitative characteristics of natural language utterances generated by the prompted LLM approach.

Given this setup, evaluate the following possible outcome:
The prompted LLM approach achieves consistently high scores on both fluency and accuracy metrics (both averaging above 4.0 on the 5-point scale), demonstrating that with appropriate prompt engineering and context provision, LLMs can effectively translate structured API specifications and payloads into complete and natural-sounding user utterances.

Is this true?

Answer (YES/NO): NO